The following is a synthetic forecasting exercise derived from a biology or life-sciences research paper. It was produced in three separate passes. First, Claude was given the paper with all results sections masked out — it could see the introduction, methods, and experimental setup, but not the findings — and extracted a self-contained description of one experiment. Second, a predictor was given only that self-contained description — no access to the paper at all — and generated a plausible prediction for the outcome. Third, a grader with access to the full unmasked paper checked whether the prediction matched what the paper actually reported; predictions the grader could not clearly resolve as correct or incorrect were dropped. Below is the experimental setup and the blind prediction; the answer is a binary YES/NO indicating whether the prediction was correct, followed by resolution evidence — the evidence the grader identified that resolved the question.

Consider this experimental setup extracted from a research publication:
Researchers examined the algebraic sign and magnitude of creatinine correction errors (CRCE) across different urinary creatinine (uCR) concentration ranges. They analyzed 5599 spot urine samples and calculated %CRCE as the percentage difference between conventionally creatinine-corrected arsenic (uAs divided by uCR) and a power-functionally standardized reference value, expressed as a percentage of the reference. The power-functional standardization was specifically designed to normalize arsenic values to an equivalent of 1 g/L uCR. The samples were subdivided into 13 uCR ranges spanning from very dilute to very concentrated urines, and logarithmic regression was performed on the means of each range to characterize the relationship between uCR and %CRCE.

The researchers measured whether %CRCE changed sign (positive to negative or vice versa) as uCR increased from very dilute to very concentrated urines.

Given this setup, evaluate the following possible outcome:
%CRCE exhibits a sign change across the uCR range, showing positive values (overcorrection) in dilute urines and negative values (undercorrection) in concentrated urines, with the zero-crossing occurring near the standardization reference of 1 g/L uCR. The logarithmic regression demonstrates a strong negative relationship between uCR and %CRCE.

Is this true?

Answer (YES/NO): YES